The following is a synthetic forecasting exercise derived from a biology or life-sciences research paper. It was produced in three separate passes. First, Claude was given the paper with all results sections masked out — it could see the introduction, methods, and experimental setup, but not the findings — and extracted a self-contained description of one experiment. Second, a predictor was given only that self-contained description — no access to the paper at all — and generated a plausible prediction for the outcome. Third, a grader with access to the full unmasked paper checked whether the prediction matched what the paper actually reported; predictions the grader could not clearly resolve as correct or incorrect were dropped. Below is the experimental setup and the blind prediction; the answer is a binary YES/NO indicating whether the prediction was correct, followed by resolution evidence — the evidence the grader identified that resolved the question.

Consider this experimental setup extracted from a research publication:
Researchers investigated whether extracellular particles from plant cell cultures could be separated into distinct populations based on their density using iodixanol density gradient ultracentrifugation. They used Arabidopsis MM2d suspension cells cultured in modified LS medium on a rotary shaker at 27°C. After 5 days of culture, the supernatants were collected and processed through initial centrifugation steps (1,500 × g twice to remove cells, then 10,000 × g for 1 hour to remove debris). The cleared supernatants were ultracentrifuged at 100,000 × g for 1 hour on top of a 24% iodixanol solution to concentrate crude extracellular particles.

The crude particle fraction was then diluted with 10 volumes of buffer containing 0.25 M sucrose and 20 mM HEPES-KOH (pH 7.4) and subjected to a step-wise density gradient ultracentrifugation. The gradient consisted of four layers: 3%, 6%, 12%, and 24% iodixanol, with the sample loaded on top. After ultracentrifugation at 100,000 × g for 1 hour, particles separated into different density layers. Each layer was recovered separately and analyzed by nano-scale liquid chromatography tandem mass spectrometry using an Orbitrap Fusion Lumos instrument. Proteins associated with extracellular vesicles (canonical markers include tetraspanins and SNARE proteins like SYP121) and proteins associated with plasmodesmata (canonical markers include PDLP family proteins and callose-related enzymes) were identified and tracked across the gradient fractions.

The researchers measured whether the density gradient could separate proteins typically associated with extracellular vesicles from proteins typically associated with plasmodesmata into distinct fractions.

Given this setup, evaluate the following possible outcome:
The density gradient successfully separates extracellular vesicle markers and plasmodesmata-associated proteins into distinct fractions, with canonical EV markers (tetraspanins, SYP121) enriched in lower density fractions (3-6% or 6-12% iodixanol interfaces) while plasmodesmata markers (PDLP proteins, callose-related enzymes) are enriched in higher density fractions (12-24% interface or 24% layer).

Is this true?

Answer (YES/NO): NO